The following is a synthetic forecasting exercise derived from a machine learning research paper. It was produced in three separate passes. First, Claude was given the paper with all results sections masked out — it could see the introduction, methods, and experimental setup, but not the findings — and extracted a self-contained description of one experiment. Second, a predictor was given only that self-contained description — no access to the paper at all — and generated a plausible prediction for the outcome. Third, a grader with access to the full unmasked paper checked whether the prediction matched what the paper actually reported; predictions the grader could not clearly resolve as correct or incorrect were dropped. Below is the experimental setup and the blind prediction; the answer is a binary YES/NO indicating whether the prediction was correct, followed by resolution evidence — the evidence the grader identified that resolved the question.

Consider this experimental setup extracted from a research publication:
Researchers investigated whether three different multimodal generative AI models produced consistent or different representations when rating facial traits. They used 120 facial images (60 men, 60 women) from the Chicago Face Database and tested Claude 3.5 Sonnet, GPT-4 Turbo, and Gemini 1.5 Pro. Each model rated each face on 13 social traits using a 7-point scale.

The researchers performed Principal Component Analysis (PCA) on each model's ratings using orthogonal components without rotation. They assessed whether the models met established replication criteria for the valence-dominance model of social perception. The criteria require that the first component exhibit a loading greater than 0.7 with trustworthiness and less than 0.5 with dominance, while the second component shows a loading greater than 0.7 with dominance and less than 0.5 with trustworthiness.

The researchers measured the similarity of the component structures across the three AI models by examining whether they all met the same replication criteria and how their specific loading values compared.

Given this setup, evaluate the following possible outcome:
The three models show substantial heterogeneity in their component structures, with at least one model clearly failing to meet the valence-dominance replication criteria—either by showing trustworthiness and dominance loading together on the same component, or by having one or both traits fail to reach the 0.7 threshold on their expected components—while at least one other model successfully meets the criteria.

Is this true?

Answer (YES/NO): NO